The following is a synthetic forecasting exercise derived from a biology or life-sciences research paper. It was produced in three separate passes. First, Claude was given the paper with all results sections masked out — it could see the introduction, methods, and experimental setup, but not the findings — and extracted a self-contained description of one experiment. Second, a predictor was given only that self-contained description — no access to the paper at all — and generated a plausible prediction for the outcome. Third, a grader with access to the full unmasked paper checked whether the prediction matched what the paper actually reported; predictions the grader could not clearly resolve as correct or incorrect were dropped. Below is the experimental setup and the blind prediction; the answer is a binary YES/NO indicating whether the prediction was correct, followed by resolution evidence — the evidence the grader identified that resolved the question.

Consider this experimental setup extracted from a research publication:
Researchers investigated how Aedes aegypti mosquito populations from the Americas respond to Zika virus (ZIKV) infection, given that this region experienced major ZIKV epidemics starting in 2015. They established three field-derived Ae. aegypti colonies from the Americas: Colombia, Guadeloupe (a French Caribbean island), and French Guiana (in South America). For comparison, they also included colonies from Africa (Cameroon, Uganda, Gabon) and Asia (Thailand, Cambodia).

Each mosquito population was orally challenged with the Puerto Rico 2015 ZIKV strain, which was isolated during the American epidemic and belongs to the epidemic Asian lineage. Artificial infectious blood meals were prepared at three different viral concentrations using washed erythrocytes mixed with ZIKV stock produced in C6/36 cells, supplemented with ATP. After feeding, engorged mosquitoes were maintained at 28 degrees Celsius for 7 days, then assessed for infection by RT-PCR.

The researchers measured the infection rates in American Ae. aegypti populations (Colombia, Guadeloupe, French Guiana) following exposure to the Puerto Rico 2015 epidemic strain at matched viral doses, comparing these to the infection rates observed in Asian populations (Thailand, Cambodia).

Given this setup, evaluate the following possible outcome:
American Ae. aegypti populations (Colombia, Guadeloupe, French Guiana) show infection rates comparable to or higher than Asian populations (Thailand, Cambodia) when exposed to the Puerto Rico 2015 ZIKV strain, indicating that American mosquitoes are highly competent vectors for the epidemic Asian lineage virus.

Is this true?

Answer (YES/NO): YES